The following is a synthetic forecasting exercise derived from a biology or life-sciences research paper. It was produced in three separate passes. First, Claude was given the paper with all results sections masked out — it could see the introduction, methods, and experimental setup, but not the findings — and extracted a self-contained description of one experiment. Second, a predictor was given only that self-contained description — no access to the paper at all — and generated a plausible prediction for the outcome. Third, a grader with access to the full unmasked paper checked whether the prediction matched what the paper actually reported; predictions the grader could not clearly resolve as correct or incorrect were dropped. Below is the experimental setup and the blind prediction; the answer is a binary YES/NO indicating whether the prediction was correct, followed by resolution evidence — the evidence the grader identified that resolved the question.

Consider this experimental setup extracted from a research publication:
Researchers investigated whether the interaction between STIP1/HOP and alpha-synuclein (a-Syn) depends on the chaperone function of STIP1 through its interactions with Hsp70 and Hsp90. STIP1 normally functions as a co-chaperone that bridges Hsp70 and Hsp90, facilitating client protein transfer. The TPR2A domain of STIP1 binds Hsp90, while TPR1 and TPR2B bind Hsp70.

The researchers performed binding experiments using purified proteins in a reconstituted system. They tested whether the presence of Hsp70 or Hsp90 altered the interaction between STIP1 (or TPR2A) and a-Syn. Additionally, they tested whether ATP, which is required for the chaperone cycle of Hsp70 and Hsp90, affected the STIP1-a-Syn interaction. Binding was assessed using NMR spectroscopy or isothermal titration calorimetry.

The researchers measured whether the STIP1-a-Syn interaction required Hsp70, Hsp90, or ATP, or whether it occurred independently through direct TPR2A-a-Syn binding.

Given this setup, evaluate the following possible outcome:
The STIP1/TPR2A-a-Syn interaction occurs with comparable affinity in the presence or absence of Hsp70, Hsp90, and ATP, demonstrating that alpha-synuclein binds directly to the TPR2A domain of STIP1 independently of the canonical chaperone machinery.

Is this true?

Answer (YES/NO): YES